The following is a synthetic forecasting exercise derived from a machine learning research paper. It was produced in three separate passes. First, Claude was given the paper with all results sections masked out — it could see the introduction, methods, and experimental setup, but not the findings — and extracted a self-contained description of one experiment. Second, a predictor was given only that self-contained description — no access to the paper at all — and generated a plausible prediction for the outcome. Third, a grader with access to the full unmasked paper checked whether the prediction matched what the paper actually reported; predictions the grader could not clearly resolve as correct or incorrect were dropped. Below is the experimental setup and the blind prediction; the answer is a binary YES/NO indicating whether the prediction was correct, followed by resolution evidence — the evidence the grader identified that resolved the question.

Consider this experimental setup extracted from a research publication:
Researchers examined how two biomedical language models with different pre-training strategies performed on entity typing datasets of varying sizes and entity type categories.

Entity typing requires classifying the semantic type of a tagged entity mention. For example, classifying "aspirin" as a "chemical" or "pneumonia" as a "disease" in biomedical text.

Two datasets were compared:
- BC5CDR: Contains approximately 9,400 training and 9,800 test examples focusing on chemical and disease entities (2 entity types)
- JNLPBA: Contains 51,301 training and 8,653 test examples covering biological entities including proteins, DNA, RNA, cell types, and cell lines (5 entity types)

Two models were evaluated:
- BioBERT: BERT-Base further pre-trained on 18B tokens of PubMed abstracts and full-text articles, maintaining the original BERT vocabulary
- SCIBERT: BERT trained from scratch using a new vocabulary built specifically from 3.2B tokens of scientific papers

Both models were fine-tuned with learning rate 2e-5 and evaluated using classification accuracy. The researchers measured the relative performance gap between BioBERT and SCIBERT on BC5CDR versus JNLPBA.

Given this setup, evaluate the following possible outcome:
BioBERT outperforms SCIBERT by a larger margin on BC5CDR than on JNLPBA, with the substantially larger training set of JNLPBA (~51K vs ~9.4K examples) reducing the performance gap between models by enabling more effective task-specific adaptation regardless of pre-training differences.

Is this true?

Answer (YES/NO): NO